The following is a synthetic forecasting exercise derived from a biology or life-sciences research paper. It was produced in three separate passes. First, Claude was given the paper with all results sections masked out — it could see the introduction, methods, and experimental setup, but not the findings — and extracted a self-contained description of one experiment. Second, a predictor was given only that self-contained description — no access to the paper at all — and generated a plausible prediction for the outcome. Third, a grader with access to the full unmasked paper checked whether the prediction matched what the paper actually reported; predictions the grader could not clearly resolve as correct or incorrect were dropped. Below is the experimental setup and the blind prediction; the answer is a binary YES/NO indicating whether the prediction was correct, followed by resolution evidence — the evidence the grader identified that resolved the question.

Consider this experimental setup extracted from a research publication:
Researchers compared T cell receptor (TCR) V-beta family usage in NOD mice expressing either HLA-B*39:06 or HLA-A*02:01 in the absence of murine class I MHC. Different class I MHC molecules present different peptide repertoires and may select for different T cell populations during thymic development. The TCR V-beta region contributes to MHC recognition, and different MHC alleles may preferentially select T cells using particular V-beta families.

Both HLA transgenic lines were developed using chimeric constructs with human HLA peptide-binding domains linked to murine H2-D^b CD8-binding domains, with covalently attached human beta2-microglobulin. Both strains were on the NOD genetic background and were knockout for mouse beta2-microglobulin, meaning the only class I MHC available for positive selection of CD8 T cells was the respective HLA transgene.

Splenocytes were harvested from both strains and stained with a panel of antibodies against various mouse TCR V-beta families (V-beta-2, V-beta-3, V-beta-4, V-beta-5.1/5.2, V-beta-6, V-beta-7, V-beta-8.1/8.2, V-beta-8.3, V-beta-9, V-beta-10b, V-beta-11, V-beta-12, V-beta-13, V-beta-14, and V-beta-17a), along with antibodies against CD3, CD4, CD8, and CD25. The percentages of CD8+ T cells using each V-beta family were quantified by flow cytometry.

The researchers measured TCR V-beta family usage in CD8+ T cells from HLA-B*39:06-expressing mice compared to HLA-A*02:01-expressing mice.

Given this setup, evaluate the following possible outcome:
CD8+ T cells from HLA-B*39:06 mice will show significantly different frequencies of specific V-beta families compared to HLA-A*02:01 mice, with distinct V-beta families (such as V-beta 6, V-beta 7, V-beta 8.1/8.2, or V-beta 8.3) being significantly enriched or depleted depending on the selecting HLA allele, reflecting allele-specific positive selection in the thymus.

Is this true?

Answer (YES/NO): YES